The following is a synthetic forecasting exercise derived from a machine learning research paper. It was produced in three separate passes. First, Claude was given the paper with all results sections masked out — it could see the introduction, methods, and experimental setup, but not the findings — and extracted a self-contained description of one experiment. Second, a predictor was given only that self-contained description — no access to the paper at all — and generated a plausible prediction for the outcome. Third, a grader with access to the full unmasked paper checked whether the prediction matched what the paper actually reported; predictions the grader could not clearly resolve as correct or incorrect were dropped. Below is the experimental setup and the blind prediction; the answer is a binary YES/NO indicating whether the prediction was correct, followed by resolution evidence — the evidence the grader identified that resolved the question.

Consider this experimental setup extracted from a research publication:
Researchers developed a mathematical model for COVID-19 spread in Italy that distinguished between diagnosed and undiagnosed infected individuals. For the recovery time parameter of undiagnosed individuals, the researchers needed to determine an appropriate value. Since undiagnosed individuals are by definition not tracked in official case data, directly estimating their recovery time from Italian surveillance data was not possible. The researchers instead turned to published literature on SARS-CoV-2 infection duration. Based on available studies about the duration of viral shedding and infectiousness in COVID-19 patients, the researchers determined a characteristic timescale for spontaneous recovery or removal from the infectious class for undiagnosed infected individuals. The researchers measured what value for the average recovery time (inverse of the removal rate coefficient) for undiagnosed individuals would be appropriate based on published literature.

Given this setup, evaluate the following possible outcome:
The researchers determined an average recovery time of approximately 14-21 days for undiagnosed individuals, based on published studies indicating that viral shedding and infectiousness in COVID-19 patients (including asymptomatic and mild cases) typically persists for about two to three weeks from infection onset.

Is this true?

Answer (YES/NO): NO